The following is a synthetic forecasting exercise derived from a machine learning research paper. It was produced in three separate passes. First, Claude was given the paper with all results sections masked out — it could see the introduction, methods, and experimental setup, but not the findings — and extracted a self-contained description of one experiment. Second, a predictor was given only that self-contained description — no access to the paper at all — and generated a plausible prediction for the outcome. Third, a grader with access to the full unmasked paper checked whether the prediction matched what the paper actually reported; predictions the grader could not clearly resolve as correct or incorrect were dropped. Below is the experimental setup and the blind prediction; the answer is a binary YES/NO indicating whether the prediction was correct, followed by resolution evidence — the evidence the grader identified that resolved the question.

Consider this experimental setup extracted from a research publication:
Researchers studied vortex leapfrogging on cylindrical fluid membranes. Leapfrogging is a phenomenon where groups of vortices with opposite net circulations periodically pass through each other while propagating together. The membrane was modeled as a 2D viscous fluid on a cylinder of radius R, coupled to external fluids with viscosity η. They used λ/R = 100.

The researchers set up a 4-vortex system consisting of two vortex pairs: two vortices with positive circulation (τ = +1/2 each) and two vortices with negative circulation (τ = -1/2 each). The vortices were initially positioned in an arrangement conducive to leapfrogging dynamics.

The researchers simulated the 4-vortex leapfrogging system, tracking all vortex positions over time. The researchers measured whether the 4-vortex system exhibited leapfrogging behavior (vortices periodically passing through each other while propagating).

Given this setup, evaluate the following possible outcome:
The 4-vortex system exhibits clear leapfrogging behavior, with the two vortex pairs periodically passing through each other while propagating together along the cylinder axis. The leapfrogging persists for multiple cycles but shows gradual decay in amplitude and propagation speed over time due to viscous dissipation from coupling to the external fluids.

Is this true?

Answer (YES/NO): NO